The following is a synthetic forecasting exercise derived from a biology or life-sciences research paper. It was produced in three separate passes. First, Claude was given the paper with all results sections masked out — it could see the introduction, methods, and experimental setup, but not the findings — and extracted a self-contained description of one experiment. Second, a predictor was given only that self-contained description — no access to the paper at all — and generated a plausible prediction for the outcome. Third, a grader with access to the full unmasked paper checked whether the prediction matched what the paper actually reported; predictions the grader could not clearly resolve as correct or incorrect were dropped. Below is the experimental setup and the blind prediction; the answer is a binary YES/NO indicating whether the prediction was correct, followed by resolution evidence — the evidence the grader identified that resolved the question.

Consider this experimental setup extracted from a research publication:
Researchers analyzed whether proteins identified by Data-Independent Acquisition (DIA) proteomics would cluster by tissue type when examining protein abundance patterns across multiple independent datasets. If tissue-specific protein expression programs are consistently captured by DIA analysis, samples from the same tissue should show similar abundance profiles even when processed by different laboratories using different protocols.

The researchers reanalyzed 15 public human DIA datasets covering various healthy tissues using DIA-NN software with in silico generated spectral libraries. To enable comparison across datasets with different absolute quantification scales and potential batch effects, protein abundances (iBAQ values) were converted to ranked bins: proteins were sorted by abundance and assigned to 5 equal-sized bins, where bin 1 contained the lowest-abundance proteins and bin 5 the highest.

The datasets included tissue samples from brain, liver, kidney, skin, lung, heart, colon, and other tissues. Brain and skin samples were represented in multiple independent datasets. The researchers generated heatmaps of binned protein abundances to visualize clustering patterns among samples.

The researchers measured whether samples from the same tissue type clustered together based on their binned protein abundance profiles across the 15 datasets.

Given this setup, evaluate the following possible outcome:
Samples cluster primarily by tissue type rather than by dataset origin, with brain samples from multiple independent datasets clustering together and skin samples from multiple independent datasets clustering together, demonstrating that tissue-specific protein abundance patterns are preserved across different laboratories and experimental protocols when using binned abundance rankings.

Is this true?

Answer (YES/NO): NO